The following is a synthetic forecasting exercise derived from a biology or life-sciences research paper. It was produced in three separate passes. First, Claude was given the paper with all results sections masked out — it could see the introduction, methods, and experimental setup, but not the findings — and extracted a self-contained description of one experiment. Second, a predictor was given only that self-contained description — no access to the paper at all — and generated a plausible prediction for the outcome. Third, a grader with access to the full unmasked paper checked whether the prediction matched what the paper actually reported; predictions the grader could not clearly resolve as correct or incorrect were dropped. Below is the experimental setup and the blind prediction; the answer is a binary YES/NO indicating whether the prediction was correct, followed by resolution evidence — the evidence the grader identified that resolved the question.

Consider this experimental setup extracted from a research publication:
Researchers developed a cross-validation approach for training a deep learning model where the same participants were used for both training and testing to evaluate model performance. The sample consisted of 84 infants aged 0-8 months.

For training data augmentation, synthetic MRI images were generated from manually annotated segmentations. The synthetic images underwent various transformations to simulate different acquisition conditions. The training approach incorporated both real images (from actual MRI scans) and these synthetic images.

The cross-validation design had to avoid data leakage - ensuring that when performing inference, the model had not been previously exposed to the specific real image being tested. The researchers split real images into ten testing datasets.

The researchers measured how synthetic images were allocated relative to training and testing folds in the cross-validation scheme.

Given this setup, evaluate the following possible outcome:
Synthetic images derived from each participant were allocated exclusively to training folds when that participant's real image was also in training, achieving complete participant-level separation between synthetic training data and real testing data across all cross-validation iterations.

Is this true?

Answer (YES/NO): NO